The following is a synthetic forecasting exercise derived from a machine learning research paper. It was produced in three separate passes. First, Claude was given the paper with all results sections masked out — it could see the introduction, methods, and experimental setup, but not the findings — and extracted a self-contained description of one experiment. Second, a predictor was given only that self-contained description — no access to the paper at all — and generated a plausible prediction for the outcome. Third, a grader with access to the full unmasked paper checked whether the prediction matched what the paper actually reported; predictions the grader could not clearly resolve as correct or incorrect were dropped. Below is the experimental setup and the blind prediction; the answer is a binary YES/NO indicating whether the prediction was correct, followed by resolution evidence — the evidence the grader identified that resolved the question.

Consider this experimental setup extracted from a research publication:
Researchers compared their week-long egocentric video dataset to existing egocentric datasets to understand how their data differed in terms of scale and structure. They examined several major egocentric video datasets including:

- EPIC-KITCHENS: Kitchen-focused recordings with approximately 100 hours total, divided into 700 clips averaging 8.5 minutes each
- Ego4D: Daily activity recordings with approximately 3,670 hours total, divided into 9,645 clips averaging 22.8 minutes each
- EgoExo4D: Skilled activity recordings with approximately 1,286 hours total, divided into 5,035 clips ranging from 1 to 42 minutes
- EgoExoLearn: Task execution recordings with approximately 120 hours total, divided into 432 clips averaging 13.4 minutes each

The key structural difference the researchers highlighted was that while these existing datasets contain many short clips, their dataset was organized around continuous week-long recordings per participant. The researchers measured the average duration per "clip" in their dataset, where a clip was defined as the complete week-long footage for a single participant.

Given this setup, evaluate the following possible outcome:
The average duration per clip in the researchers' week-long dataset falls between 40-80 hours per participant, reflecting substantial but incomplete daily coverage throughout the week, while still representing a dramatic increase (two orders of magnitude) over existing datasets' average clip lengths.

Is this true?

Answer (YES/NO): YES